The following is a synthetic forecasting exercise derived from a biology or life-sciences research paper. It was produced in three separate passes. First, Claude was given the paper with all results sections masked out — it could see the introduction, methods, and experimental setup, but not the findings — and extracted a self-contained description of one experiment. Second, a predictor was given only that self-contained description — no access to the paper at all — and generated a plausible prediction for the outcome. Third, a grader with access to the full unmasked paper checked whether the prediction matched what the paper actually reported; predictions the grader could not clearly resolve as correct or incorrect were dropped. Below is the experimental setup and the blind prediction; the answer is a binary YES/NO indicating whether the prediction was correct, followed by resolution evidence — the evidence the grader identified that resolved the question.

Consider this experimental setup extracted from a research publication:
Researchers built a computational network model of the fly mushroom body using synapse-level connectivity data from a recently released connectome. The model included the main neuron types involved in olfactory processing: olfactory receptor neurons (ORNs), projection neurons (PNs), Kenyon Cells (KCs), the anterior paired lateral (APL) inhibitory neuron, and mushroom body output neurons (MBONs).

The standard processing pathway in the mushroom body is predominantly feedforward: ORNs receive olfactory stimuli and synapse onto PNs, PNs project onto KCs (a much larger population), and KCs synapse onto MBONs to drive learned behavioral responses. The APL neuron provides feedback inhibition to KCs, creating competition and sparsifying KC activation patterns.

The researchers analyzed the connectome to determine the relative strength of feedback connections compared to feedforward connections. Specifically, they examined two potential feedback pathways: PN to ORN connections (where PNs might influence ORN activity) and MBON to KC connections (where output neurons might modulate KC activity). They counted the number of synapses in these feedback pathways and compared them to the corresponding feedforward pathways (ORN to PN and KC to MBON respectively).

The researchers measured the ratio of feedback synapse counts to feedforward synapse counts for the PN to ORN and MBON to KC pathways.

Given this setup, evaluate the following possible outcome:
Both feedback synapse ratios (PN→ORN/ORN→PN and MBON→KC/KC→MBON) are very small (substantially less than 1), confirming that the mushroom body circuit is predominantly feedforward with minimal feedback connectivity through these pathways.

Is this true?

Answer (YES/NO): YES